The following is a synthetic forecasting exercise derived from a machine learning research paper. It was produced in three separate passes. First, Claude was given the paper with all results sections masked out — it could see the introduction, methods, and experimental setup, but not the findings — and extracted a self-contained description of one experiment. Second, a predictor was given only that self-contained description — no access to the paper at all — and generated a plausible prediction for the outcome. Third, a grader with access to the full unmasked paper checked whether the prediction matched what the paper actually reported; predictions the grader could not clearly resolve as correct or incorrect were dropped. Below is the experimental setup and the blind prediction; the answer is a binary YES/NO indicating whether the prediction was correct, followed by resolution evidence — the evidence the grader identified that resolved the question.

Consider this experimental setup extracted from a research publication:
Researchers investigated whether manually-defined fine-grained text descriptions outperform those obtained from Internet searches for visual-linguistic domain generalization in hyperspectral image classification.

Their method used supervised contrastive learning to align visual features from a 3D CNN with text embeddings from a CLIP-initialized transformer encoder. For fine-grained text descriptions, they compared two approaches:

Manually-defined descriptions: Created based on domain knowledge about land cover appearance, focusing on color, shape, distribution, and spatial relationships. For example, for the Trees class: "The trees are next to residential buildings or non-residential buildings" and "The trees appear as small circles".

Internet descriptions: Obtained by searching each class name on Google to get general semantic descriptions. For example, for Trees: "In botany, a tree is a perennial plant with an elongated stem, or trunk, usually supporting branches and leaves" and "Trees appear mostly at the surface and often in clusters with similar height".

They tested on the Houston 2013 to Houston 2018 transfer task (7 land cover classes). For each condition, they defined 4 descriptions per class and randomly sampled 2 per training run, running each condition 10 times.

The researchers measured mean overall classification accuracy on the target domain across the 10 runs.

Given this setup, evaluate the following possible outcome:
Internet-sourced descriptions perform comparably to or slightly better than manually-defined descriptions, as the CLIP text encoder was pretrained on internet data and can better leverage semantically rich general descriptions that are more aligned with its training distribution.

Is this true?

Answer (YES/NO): NO